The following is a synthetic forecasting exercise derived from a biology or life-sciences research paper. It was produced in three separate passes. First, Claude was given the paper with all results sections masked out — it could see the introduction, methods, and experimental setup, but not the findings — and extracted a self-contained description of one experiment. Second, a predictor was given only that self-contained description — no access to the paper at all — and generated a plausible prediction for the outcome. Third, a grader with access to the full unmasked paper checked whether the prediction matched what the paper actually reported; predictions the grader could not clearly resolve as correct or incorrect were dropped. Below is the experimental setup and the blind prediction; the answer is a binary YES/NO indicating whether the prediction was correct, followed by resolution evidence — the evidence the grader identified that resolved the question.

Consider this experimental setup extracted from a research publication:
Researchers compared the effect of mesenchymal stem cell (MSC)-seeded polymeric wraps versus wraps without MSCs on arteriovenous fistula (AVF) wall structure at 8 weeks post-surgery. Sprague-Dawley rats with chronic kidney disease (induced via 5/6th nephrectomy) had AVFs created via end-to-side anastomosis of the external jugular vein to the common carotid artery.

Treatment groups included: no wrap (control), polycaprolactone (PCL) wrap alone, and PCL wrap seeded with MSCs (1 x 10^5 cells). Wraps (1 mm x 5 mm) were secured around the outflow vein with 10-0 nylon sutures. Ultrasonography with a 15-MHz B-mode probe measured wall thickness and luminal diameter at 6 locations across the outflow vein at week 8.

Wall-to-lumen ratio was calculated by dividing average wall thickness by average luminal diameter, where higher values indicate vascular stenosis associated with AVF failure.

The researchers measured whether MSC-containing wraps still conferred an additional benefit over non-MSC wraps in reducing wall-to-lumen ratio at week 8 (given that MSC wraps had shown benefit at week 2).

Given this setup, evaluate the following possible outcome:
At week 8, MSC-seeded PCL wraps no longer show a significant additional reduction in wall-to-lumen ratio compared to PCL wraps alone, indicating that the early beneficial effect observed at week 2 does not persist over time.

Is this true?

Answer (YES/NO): YES